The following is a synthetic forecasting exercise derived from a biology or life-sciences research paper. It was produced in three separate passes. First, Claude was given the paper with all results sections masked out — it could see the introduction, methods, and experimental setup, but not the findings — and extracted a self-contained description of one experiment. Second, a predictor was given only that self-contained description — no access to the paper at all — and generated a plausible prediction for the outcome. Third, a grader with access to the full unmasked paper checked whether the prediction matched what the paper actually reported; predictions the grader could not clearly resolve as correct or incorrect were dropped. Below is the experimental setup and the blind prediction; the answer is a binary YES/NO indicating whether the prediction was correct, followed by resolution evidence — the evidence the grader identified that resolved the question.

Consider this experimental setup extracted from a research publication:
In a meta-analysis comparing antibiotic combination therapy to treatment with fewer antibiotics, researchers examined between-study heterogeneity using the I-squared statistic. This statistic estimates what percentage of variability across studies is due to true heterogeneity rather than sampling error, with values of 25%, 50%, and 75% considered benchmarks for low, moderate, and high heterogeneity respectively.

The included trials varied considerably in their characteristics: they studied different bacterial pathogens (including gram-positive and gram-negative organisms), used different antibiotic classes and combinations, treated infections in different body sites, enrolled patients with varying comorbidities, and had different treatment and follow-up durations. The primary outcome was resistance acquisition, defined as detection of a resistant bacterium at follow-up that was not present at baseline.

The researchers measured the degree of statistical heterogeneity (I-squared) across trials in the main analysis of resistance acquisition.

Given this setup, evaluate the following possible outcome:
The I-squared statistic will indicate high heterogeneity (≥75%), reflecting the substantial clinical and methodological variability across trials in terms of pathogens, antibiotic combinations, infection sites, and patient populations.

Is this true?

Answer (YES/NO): YES